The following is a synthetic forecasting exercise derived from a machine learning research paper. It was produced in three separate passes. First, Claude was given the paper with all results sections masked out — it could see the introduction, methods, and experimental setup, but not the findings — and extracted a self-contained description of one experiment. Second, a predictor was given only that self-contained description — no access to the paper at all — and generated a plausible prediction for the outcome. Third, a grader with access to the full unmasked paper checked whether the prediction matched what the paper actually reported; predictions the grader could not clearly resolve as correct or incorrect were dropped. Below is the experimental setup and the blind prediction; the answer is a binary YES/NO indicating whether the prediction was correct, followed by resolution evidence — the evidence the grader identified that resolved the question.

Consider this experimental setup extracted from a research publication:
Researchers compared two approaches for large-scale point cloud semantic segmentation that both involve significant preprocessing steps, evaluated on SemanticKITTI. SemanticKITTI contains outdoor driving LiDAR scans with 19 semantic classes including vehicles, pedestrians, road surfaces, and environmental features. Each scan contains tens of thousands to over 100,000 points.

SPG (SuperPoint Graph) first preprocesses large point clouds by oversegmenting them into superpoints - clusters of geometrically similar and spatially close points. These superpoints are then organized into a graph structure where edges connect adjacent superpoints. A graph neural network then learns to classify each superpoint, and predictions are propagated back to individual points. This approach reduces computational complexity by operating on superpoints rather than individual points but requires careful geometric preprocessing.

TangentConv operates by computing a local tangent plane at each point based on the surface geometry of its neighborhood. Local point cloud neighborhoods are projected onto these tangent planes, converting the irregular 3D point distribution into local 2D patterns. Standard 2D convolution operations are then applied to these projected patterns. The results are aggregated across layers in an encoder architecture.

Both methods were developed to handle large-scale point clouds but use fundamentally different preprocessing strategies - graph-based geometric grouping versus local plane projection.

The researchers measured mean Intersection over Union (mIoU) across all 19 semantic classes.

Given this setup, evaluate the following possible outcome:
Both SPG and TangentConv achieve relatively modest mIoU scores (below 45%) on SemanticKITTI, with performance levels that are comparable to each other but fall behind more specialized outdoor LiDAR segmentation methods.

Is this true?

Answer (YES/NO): NO